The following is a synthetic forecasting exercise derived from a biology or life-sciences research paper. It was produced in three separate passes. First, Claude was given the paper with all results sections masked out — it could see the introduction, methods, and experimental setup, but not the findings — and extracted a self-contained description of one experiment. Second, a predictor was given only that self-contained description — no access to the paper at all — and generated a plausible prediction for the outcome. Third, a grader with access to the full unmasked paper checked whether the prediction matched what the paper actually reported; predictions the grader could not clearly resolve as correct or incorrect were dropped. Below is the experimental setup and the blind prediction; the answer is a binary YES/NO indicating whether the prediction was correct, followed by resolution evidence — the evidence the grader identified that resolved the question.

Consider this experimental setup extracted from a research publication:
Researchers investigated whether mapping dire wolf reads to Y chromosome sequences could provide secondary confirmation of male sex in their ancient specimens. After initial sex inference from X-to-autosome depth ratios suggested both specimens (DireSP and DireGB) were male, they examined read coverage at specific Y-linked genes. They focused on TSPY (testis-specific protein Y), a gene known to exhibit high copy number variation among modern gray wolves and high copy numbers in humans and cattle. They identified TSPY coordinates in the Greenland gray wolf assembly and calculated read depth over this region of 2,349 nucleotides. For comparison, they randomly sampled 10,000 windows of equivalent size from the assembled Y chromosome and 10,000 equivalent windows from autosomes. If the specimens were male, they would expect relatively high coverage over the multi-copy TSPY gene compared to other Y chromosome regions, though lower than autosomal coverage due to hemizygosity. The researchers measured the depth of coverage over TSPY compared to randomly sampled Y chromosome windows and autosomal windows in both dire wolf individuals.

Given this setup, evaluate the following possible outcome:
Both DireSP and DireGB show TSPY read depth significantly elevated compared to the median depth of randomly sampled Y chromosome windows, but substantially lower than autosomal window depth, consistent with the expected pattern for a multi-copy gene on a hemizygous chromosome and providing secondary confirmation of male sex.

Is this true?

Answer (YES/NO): YES